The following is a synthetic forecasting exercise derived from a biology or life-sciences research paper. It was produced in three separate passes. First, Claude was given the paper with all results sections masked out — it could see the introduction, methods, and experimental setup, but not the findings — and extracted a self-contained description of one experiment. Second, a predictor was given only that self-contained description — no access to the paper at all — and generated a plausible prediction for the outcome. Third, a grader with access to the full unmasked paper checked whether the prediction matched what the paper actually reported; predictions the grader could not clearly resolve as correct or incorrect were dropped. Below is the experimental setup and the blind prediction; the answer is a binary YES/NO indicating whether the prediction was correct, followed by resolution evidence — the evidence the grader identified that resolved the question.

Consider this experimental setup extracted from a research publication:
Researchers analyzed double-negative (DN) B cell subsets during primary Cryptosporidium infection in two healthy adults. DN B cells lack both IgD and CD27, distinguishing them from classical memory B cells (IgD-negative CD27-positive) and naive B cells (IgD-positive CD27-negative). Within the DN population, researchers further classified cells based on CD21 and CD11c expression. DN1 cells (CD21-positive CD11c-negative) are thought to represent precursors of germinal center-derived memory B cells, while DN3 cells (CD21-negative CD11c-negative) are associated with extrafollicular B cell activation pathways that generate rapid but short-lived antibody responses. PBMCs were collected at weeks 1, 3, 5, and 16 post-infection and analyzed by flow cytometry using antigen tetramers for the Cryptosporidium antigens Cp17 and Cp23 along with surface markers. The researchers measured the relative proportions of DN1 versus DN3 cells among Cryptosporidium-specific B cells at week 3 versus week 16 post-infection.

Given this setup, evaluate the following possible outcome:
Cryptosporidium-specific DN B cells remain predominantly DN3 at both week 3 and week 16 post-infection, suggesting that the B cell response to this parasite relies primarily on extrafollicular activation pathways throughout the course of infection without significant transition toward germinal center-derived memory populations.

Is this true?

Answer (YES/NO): NO